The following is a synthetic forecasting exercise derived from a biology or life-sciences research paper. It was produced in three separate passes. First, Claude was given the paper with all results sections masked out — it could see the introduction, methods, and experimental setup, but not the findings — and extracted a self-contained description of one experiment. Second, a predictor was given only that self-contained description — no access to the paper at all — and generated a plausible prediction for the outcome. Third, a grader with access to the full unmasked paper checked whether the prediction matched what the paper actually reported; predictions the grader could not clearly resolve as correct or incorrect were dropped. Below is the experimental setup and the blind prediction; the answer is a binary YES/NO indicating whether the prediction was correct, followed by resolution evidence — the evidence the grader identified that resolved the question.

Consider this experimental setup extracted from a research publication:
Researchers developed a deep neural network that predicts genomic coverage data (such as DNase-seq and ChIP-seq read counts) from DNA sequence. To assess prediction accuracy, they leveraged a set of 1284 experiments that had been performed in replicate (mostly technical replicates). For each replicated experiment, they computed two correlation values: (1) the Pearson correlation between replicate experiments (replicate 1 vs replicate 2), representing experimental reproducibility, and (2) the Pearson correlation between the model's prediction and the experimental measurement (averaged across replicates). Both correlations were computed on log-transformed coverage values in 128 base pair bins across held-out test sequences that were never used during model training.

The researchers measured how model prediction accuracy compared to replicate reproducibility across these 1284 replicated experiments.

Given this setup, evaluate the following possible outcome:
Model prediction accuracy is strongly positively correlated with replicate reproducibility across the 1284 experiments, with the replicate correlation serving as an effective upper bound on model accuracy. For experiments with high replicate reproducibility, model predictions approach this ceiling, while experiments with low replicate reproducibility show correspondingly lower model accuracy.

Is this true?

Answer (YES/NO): NO